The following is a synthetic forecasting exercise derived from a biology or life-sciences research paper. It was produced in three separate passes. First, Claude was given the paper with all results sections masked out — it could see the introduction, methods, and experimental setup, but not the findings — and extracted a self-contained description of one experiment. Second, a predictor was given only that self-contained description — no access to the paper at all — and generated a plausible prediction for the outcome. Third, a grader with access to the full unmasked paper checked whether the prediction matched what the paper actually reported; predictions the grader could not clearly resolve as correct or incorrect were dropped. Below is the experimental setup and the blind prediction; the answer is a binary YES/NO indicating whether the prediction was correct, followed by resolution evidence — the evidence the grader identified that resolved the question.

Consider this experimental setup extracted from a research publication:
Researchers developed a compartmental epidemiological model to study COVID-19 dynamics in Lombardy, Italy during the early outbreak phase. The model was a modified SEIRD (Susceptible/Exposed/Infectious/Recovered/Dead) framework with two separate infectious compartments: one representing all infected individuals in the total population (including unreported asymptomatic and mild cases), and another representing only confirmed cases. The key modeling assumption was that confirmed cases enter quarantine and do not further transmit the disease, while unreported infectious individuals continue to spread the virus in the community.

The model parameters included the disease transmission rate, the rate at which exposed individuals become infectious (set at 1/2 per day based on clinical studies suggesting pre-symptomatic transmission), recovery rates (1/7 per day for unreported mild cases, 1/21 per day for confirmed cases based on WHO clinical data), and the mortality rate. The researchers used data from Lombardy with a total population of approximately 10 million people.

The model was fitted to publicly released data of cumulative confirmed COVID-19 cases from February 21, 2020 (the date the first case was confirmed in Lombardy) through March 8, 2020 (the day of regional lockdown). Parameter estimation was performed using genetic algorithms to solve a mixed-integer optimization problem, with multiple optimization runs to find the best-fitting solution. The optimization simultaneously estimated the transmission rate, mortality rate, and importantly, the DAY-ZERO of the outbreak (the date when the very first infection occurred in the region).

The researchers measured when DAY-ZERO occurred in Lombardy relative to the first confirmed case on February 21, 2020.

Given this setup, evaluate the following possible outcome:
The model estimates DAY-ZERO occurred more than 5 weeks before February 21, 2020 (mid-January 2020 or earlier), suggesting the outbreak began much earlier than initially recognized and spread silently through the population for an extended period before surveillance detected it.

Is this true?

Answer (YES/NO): NO